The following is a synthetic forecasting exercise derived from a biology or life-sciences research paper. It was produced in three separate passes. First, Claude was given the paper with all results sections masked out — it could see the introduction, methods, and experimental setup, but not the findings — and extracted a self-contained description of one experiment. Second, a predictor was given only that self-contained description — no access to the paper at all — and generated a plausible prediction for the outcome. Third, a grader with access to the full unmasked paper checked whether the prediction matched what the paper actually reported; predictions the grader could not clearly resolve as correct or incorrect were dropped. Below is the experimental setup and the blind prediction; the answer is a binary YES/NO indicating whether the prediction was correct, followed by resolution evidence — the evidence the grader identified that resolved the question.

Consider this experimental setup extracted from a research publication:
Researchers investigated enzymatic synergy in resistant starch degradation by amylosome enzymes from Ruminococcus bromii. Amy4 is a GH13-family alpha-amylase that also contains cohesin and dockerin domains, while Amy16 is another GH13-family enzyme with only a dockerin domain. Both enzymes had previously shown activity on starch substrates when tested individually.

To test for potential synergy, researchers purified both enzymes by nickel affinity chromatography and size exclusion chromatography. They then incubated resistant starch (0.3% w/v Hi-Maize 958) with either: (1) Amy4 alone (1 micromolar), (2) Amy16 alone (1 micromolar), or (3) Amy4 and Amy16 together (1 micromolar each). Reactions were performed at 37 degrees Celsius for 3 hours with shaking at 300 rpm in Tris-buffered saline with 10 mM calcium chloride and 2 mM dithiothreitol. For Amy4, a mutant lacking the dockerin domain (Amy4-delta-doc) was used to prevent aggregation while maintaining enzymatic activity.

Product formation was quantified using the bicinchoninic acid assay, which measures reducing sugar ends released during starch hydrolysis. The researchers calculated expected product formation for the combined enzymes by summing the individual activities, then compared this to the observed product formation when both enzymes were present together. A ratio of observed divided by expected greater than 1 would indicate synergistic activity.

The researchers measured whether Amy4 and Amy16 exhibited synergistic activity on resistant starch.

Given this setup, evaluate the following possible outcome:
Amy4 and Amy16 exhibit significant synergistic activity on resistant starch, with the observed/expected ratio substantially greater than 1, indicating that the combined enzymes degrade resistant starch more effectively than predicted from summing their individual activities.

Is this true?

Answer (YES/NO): YES